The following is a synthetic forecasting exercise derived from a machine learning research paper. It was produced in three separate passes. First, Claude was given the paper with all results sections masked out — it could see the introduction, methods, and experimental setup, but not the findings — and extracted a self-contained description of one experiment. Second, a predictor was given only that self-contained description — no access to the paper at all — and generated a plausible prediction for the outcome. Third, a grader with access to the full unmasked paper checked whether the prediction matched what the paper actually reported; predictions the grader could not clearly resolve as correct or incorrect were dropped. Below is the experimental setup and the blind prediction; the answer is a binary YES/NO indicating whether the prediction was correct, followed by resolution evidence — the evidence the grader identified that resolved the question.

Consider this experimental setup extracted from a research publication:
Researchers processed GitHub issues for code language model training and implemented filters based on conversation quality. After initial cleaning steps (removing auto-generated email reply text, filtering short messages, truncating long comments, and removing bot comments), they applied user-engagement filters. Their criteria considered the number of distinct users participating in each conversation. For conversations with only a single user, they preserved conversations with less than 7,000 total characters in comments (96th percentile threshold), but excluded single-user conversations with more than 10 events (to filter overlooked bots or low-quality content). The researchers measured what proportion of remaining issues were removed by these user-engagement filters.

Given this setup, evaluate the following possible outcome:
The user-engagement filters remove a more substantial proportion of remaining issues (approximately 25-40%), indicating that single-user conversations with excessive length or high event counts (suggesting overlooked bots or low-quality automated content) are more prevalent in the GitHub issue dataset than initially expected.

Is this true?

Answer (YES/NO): YES